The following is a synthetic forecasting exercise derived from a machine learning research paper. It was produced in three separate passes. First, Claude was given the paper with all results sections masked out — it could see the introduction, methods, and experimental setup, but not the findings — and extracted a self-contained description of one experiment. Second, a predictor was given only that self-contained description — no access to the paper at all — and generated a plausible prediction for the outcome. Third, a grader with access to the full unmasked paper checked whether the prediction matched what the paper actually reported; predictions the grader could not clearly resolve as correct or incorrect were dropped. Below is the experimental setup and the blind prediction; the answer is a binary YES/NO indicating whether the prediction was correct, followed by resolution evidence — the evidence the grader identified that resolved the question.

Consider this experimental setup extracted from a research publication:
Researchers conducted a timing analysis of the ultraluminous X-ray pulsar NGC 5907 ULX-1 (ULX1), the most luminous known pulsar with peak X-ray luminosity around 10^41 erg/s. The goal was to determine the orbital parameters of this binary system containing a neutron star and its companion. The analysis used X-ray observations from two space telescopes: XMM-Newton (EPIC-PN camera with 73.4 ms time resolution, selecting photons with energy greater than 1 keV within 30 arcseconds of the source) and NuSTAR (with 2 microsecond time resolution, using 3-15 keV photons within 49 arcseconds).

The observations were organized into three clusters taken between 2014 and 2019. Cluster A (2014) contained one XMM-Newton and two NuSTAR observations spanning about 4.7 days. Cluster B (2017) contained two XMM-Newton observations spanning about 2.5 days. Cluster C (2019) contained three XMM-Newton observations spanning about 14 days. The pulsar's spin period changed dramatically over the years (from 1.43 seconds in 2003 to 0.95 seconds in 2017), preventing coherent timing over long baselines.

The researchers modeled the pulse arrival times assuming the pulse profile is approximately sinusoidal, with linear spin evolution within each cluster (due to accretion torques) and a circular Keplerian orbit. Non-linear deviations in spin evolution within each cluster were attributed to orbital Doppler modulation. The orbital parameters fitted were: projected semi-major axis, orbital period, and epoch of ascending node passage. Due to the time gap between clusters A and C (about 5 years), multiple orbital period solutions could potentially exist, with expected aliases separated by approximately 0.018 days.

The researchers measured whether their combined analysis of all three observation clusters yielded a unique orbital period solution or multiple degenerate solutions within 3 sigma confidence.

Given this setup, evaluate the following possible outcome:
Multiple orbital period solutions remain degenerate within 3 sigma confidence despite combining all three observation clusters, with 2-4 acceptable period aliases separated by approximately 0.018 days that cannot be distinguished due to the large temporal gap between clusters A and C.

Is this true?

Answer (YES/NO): NO